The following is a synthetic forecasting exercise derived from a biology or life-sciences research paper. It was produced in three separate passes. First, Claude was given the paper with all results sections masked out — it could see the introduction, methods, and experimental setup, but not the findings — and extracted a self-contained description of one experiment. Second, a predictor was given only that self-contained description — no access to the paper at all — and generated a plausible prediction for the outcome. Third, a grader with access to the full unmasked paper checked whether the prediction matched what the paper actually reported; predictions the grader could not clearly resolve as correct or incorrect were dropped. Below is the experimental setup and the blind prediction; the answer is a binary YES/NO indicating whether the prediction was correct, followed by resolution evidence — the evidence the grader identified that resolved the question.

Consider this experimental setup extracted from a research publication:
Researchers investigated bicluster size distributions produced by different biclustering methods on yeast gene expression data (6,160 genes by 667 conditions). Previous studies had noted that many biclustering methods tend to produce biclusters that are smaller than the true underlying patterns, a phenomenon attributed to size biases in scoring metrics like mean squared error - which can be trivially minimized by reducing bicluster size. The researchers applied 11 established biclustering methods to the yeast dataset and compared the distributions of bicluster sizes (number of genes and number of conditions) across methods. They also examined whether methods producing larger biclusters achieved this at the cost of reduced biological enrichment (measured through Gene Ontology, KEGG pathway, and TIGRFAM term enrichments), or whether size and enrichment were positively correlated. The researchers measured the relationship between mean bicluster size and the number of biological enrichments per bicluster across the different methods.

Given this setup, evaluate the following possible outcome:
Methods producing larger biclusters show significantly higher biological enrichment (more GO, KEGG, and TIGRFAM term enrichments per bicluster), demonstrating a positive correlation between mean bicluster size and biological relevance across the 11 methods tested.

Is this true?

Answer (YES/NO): NO